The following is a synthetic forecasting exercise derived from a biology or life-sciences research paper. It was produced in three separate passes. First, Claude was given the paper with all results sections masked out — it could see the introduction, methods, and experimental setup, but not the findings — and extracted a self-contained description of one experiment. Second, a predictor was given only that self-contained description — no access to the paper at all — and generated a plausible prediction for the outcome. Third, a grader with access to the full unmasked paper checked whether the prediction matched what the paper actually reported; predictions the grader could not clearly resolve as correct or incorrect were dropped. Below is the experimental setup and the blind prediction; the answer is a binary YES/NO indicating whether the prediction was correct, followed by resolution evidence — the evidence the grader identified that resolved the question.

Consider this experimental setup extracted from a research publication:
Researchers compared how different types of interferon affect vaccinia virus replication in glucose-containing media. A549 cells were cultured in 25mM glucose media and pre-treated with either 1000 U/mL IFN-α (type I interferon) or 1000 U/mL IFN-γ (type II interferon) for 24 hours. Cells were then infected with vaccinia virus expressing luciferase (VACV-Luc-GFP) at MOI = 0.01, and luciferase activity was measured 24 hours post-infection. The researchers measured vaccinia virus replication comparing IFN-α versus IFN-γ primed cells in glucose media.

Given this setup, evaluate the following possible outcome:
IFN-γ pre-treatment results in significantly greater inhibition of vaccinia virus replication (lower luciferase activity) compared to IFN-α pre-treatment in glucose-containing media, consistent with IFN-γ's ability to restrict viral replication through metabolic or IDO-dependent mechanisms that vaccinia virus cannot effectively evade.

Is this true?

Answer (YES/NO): NO